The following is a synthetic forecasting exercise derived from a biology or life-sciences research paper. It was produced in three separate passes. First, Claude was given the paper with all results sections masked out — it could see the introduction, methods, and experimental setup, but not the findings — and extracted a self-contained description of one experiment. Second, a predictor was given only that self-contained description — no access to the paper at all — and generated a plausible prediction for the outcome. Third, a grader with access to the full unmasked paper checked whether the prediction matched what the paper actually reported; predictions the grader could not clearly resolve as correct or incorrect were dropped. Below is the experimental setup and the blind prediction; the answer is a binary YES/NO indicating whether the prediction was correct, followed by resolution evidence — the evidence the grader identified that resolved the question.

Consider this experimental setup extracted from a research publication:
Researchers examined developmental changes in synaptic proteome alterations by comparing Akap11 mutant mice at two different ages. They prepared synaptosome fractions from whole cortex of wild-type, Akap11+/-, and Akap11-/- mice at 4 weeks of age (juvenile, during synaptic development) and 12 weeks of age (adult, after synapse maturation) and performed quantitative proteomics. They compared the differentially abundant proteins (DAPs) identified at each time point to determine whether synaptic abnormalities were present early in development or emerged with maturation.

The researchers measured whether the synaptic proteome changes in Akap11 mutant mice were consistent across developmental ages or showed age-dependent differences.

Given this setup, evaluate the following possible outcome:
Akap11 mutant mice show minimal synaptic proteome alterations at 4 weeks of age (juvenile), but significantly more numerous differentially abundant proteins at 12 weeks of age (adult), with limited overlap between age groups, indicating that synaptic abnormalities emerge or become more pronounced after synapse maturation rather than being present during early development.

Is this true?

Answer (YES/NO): NO